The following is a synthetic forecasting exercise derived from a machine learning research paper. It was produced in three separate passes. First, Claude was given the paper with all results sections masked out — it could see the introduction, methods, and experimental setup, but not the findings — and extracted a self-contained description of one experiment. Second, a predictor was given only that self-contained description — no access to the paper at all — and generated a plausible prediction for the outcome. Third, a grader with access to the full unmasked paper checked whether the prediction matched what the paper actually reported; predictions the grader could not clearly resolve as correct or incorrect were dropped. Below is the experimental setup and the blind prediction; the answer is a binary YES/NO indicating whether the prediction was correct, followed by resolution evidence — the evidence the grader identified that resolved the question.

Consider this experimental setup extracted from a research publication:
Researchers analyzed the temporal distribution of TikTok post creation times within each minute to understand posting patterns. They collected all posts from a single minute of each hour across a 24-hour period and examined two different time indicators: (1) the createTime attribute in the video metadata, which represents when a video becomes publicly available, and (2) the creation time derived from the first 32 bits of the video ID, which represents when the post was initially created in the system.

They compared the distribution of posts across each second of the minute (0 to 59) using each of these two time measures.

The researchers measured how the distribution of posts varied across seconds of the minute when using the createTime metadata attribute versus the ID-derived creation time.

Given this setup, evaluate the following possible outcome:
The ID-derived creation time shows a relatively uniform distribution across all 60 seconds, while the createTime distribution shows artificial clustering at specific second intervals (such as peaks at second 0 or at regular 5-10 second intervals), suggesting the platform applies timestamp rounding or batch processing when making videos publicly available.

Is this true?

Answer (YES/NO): YES